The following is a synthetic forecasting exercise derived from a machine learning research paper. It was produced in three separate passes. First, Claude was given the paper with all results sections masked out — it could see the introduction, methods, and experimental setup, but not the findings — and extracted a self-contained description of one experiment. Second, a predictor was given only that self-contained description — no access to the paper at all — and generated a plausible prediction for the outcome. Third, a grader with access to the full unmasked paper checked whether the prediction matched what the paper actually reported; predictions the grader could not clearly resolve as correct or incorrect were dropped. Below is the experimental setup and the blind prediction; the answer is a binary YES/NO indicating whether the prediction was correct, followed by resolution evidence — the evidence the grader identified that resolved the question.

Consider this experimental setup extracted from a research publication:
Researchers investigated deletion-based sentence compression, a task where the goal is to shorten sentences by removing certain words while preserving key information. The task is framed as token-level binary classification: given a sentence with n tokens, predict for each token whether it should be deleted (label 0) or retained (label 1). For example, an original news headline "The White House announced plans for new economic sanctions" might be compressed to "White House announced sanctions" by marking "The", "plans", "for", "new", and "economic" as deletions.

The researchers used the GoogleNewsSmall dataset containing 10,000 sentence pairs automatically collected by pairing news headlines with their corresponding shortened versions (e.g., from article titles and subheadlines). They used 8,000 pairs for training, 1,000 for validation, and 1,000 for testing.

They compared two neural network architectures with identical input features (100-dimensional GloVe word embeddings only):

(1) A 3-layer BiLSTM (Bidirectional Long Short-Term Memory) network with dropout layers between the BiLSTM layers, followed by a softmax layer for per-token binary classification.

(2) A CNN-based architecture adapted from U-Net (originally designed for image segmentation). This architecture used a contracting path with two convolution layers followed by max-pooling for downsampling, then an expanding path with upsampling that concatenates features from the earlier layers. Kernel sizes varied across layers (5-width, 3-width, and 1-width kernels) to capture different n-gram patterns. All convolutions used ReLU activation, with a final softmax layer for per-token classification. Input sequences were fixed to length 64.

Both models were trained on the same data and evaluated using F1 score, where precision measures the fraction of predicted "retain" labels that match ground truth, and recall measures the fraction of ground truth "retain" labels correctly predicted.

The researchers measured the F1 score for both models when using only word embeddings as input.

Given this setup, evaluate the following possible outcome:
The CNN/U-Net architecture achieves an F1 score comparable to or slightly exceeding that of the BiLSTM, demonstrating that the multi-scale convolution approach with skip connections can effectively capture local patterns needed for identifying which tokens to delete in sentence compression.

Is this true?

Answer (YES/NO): NO